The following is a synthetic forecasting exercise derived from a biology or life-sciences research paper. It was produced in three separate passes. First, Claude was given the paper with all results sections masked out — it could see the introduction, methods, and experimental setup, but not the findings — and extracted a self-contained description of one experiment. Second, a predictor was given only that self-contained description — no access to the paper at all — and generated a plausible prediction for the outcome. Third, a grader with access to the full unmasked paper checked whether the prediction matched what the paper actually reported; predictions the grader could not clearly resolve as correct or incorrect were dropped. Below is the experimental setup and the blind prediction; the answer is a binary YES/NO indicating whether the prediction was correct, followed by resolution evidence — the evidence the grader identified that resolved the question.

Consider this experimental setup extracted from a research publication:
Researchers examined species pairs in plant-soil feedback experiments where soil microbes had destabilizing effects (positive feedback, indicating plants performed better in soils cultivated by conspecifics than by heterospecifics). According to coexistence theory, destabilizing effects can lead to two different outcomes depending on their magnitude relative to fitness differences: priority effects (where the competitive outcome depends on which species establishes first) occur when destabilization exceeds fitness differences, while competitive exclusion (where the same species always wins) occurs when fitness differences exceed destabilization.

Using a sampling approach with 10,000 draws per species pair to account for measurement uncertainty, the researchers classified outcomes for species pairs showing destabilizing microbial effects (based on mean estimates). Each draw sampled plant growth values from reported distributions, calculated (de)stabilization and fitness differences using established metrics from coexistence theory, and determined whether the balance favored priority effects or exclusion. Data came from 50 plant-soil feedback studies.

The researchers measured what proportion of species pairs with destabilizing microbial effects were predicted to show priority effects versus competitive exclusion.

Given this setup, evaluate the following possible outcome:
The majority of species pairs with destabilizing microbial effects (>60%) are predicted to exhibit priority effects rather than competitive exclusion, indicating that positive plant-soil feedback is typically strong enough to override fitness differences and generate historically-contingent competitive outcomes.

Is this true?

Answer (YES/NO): NO